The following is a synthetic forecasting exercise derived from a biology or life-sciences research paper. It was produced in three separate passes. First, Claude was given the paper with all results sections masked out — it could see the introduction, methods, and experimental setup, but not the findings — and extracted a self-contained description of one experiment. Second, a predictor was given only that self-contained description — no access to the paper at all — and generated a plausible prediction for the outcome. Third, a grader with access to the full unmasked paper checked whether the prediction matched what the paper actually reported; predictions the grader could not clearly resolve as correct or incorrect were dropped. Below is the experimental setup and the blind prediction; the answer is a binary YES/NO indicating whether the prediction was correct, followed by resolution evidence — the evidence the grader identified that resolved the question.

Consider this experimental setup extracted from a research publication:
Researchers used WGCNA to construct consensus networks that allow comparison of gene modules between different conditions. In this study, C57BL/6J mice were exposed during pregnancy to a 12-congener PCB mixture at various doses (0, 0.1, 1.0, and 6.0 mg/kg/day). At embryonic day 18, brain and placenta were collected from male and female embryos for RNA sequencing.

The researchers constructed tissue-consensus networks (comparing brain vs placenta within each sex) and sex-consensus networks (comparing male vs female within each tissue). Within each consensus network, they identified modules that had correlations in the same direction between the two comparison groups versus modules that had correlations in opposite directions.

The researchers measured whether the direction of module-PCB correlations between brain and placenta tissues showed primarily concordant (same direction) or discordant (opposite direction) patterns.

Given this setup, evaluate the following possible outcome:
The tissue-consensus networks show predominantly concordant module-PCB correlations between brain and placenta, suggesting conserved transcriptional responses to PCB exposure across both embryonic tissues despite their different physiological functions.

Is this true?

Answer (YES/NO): NO